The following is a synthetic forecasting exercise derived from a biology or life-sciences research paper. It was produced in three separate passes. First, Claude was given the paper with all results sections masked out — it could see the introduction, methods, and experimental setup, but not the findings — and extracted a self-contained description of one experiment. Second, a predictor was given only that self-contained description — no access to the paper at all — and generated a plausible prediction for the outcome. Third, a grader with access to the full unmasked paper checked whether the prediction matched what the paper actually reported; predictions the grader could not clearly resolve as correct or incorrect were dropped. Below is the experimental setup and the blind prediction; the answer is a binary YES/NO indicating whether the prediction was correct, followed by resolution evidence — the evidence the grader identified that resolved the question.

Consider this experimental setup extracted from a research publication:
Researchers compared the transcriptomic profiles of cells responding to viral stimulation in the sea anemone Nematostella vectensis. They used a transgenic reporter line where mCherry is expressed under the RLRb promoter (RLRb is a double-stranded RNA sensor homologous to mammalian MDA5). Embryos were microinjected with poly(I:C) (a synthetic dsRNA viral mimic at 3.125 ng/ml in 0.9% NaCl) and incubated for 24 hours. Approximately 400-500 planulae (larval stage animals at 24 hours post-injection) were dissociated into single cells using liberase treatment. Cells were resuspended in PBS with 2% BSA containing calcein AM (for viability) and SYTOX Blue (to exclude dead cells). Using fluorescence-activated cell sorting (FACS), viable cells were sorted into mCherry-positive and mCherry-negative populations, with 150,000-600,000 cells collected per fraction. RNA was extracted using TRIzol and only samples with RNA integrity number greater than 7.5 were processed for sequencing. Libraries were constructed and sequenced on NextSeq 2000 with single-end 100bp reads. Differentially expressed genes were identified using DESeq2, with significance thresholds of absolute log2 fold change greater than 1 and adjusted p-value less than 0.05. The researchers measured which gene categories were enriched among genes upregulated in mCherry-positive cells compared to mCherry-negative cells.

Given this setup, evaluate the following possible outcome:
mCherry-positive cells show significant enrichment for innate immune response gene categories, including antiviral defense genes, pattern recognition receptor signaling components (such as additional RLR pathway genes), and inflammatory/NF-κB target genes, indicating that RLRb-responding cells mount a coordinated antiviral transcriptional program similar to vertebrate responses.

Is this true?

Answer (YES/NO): YES